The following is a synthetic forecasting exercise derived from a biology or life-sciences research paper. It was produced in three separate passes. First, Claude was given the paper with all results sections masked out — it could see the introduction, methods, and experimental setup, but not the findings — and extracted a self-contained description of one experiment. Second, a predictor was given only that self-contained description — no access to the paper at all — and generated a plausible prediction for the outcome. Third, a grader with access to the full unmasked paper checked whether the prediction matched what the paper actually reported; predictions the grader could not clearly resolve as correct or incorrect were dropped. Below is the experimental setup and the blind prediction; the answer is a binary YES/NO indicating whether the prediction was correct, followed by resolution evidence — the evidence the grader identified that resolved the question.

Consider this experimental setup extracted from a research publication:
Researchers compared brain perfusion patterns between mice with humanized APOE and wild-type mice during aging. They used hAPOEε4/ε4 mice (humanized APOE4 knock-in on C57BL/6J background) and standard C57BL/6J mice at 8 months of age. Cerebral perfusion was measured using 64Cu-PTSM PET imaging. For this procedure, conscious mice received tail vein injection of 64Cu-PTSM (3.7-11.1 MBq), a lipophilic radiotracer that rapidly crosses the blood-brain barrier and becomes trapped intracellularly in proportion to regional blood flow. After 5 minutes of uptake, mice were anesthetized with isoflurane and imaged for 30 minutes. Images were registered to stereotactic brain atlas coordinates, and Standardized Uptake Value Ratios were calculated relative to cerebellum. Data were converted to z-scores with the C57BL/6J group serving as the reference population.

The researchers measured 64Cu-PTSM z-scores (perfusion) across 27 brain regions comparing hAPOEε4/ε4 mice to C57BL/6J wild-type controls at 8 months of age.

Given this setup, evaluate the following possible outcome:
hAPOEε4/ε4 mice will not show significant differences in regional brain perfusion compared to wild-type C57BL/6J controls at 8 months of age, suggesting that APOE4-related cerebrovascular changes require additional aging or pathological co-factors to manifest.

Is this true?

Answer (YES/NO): NO